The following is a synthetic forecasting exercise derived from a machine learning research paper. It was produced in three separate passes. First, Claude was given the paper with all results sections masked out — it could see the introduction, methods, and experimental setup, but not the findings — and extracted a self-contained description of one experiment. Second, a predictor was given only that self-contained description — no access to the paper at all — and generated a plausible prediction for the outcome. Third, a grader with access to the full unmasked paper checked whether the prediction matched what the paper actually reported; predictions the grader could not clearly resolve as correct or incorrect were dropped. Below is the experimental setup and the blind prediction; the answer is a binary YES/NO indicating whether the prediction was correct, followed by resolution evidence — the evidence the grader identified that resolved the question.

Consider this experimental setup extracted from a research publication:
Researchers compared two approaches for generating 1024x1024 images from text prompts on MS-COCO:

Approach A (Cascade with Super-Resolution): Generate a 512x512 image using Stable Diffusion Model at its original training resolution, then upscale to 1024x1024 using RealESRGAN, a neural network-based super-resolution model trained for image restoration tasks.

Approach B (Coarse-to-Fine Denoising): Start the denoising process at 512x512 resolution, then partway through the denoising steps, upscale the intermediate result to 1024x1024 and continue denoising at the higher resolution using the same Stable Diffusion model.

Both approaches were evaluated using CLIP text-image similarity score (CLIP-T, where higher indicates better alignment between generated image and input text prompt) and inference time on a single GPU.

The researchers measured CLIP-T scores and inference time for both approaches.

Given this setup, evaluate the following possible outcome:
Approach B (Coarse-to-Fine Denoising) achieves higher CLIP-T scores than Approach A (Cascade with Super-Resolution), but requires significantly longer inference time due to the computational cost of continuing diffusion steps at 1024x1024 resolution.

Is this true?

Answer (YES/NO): NO